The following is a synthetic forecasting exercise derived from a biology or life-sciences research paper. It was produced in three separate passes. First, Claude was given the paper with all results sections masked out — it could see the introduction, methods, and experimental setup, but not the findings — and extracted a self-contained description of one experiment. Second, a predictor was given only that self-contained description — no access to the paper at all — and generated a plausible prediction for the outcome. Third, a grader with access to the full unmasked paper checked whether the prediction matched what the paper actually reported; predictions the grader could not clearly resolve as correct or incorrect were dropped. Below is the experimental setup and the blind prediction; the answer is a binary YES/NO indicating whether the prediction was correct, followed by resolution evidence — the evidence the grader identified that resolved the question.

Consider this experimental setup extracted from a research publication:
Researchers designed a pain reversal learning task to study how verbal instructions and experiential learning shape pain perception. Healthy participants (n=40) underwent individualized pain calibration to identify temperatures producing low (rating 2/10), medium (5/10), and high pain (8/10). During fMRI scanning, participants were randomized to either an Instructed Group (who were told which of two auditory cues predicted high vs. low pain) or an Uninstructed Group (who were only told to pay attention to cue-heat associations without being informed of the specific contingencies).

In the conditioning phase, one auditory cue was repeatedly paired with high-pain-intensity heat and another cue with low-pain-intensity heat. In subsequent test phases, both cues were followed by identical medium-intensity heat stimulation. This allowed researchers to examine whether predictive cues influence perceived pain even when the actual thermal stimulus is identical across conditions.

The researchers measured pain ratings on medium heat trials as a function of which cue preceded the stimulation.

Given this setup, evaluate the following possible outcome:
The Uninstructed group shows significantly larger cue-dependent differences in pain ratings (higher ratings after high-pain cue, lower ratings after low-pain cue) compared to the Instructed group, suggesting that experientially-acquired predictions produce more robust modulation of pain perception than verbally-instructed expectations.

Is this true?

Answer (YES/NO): NO